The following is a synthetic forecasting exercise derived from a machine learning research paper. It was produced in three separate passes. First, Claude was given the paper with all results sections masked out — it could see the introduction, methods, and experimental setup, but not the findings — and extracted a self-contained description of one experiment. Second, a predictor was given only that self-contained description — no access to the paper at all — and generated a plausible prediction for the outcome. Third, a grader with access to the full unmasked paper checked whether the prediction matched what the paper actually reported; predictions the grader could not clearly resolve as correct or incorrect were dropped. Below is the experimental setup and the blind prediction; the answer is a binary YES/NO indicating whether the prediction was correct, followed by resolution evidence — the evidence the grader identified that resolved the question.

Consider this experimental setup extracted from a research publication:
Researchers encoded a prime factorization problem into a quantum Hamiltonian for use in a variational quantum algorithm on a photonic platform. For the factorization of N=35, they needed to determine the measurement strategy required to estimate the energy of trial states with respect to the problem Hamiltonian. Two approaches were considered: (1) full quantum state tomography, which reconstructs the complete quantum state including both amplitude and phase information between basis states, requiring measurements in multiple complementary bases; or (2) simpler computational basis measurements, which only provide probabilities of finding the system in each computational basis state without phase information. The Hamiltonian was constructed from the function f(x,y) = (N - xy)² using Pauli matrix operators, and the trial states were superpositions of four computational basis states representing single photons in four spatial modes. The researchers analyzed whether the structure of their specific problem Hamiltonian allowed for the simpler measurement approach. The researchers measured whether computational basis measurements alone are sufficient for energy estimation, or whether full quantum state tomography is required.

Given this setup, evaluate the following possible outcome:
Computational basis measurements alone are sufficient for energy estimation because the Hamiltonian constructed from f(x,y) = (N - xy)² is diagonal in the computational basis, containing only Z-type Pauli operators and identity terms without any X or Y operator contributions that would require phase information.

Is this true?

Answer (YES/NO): YES